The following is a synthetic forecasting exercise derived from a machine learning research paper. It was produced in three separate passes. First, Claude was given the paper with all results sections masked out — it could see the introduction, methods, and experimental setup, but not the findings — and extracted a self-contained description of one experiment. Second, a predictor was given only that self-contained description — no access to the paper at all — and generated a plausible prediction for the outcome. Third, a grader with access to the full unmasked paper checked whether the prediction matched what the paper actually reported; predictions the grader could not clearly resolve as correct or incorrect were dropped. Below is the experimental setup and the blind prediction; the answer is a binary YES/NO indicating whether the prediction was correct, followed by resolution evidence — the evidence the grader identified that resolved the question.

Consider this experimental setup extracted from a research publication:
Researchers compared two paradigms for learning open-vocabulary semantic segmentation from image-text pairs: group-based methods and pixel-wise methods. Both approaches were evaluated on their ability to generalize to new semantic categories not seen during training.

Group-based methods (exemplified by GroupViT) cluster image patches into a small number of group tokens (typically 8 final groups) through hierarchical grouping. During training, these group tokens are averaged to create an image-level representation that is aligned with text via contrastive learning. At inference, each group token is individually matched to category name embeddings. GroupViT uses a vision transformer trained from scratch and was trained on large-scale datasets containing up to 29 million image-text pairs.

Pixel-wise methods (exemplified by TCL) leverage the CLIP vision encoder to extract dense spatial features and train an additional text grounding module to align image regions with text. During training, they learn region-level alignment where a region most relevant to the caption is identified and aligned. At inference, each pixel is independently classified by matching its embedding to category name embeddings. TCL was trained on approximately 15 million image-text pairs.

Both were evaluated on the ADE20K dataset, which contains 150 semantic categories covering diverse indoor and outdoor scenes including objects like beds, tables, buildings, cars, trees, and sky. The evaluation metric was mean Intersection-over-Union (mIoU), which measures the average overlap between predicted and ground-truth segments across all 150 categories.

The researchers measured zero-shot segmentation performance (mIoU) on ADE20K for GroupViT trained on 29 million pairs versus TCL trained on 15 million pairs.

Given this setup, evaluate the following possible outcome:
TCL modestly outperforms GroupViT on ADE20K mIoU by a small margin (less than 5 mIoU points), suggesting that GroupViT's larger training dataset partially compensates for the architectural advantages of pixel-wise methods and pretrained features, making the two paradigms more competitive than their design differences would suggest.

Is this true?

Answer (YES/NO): NO